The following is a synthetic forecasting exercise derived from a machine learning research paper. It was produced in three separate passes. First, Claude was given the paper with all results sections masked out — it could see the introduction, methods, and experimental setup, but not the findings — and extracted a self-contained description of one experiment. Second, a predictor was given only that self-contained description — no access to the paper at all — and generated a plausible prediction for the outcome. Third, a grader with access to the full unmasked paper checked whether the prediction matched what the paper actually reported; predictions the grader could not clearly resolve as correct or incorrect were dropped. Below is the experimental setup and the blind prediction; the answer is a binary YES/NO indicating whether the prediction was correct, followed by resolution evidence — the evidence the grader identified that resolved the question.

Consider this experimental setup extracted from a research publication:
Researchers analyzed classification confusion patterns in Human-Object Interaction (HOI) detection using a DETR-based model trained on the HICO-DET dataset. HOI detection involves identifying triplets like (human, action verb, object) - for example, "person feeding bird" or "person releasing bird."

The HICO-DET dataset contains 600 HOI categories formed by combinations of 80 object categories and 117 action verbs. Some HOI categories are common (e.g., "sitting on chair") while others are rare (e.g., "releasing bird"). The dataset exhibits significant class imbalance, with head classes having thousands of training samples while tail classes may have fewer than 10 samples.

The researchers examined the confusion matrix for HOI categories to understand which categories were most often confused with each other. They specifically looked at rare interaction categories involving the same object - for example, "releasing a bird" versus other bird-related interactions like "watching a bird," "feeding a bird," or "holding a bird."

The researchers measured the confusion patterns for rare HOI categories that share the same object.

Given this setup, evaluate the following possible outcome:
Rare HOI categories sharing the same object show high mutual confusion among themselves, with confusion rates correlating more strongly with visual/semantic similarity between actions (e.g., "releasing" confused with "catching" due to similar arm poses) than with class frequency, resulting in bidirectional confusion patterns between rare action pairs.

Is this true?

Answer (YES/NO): NO